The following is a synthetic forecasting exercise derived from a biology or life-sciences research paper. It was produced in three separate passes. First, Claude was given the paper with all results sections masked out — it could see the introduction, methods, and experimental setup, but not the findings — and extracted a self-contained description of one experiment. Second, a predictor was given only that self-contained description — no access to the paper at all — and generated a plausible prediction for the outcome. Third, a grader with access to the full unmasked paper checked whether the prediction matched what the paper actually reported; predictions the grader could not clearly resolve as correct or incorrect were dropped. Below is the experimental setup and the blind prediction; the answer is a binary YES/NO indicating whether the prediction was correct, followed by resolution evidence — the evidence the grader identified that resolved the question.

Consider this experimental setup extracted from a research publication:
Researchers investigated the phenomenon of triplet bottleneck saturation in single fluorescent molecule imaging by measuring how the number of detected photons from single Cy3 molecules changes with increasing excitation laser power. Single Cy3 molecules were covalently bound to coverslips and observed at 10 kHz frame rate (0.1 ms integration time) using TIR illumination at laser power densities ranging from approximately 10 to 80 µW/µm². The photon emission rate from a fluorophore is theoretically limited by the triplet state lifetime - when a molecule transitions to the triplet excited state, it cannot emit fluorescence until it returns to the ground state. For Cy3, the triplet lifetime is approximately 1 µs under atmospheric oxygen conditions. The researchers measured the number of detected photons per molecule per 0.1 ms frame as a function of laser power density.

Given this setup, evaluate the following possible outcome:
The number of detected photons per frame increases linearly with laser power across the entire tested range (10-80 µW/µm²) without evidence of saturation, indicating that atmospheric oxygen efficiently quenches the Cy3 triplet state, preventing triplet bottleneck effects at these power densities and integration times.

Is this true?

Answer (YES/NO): NO